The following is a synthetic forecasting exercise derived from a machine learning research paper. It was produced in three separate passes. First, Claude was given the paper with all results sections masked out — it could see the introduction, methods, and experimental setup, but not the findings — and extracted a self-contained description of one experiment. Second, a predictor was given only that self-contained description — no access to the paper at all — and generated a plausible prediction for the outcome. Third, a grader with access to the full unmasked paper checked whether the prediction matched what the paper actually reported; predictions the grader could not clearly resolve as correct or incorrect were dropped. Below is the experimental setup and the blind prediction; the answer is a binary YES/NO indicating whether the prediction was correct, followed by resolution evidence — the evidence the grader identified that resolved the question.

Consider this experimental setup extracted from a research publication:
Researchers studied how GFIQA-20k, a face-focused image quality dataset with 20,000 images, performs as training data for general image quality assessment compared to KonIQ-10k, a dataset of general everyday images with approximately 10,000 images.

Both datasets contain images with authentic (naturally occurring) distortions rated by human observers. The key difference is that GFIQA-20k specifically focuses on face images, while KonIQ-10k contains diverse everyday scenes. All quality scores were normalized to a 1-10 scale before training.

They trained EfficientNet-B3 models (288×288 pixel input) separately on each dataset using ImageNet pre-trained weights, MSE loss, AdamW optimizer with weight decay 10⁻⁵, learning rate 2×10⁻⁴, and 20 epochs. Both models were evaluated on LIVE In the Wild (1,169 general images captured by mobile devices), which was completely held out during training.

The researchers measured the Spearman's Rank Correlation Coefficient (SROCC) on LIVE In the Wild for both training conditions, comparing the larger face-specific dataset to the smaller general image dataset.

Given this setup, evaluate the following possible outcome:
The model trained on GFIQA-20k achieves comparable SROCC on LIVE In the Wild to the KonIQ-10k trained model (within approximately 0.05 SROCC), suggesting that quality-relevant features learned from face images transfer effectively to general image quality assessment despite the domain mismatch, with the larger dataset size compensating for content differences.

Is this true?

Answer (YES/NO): NO